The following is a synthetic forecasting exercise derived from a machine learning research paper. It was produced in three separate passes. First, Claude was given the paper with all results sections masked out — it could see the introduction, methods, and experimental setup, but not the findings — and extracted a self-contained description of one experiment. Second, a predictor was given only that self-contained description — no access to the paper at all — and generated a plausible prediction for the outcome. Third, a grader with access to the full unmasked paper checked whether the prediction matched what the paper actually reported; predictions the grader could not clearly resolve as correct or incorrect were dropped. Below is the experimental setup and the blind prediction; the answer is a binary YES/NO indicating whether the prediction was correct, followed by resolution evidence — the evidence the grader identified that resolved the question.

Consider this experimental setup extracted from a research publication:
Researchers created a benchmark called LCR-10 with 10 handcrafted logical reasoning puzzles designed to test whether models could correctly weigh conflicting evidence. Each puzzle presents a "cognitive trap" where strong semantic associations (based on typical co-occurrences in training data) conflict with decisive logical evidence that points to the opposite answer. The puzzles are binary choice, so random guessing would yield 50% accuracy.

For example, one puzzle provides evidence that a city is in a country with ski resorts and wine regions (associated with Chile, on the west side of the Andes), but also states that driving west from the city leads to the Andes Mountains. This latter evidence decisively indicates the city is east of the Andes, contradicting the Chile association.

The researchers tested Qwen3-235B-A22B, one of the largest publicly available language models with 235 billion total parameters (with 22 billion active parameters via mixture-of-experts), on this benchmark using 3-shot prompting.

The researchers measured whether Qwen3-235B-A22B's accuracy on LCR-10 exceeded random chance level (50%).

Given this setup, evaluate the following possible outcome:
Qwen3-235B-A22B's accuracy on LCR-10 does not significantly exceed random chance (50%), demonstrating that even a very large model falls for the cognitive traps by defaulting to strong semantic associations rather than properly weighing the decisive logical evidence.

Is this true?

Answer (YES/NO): YES